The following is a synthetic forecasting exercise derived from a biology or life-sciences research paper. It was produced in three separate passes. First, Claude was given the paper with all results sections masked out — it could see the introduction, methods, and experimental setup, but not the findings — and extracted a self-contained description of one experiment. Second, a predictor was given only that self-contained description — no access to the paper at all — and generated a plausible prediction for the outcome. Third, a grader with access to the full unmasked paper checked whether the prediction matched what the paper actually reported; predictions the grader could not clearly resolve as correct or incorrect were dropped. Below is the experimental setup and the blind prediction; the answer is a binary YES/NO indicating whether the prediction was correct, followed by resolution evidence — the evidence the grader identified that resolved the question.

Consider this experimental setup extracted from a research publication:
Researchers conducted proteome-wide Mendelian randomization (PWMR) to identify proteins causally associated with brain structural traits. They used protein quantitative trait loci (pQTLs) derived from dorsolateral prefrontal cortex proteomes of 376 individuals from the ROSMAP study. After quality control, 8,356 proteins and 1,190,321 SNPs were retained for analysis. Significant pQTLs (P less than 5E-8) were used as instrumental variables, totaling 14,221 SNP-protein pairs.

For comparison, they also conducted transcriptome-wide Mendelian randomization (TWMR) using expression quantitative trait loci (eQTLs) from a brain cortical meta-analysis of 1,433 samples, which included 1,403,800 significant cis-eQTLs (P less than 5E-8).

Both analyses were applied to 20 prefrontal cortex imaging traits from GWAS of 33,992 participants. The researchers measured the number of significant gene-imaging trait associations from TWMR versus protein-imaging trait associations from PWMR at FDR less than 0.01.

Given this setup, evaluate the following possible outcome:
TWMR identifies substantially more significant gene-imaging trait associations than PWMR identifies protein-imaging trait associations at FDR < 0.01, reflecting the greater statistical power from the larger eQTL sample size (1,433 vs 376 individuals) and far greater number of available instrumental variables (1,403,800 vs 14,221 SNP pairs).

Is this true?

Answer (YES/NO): YES